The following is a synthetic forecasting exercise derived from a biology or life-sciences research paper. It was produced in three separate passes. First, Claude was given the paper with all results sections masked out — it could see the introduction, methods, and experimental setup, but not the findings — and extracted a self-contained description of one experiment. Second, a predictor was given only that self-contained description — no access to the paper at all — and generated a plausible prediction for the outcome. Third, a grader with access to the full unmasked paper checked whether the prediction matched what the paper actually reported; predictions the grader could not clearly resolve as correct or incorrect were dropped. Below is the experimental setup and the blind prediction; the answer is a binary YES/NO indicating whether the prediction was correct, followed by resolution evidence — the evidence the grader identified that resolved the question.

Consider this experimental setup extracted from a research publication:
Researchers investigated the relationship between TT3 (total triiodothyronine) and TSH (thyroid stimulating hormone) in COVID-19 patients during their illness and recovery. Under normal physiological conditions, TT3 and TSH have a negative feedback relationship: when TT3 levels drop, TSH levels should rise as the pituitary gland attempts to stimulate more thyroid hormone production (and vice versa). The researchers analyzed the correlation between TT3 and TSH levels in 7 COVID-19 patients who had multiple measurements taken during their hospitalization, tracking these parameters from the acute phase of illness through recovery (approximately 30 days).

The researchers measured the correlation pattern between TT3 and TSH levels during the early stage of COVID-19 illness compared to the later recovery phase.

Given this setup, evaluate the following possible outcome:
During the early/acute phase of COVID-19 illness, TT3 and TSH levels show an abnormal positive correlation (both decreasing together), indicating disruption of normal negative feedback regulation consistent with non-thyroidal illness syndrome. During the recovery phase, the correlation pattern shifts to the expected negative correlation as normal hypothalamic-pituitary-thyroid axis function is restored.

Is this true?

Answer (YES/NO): YES